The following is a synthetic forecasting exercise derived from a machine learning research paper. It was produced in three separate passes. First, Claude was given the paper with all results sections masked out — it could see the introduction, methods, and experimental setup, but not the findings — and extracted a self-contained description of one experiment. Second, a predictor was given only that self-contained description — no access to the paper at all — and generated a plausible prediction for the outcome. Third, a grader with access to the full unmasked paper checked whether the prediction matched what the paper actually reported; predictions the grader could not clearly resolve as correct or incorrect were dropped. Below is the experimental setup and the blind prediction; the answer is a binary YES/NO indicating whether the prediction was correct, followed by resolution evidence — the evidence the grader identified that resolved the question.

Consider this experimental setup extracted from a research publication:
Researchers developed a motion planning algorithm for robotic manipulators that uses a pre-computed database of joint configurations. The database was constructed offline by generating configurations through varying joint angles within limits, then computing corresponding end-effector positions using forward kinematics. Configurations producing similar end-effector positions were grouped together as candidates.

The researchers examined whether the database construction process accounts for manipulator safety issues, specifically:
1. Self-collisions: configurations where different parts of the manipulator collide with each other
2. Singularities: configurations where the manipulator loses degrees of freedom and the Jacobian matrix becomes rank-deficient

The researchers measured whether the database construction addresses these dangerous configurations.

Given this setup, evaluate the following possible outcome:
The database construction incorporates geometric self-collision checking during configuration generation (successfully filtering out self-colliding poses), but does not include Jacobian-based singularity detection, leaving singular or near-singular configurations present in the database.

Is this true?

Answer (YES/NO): NO